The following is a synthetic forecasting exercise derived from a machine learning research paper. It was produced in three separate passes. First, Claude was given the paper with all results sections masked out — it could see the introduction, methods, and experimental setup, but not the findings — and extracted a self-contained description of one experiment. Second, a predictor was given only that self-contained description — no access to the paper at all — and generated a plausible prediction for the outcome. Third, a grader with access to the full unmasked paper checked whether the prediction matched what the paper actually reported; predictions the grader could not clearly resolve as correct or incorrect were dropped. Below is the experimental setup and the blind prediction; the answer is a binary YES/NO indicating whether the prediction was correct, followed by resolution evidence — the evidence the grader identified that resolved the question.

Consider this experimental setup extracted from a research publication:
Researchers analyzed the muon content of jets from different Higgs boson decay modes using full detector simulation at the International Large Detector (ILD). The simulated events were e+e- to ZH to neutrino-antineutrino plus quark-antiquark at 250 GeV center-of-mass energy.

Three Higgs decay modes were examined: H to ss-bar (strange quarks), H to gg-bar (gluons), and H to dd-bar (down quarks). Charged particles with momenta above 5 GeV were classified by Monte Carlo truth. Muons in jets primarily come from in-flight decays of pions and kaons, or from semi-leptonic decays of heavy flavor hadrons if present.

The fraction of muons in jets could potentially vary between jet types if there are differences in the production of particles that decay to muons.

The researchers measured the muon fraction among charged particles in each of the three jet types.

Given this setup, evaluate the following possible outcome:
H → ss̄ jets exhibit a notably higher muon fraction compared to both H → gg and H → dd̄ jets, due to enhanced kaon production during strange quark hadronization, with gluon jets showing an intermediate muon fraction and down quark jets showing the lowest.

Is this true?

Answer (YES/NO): NO